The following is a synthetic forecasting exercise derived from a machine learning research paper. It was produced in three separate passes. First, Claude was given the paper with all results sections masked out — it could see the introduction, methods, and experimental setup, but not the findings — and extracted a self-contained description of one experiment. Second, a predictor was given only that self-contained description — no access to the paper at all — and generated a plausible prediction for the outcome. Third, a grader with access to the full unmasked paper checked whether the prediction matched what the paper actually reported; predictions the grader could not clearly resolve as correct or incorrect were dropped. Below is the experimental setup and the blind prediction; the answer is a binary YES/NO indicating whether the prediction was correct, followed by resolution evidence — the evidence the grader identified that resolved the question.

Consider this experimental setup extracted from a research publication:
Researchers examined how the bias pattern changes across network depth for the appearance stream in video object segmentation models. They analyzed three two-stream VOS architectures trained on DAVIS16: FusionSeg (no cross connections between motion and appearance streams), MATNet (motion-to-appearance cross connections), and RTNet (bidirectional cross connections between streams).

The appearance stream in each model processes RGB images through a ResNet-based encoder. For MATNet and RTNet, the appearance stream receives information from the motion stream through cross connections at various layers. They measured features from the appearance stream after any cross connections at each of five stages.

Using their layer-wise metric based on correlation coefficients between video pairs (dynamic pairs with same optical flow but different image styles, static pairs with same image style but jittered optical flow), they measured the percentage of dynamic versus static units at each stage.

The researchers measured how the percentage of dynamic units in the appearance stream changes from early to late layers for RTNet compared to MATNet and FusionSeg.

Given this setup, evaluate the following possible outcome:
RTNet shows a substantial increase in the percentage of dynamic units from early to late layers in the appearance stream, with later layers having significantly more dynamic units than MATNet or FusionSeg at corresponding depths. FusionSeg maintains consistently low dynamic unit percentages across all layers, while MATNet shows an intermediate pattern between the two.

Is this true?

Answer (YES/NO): NO